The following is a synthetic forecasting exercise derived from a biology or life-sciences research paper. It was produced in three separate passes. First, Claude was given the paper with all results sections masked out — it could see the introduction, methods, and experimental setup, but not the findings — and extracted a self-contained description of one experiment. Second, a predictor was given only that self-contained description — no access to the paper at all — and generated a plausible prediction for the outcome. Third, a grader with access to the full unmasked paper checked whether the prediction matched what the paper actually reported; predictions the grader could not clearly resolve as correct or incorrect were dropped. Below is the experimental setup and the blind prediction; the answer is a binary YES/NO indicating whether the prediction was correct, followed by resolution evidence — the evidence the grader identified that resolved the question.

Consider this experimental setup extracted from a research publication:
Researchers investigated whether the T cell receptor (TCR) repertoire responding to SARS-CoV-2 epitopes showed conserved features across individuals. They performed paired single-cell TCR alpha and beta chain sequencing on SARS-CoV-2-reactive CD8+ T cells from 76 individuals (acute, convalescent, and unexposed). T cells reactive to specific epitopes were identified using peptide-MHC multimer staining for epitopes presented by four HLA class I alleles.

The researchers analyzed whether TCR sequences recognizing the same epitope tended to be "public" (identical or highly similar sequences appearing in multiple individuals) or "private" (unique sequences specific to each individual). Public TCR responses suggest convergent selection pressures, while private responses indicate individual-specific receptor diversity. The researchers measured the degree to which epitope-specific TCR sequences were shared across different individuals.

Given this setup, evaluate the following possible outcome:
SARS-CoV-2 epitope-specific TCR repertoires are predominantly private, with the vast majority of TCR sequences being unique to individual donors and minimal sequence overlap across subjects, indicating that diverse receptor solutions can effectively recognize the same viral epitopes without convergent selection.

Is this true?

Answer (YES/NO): NO